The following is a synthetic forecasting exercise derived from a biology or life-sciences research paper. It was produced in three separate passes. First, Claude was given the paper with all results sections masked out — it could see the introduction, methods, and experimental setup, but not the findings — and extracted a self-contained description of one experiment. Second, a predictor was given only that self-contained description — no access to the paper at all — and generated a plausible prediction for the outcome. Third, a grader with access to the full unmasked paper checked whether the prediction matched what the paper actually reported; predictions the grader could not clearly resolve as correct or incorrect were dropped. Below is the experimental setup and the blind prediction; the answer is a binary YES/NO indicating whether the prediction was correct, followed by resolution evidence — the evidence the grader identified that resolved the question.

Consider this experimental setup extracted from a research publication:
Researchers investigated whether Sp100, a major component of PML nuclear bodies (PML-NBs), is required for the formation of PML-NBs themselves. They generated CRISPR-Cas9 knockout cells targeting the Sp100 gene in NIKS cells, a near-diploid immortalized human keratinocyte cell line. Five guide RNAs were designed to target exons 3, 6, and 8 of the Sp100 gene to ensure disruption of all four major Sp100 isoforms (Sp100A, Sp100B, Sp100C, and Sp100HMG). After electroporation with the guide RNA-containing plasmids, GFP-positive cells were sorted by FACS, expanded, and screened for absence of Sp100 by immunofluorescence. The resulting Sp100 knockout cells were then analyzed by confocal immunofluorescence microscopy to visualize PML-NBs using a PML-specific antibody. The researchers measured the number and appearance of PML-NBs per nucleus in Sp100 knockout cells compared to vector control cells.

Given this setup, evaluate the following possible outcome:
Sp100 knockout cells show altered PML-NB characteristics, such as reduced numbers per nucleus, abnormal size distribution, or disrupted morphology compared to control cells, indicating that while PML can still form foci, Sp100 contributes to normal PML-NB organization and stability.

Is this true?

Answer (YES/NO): NO